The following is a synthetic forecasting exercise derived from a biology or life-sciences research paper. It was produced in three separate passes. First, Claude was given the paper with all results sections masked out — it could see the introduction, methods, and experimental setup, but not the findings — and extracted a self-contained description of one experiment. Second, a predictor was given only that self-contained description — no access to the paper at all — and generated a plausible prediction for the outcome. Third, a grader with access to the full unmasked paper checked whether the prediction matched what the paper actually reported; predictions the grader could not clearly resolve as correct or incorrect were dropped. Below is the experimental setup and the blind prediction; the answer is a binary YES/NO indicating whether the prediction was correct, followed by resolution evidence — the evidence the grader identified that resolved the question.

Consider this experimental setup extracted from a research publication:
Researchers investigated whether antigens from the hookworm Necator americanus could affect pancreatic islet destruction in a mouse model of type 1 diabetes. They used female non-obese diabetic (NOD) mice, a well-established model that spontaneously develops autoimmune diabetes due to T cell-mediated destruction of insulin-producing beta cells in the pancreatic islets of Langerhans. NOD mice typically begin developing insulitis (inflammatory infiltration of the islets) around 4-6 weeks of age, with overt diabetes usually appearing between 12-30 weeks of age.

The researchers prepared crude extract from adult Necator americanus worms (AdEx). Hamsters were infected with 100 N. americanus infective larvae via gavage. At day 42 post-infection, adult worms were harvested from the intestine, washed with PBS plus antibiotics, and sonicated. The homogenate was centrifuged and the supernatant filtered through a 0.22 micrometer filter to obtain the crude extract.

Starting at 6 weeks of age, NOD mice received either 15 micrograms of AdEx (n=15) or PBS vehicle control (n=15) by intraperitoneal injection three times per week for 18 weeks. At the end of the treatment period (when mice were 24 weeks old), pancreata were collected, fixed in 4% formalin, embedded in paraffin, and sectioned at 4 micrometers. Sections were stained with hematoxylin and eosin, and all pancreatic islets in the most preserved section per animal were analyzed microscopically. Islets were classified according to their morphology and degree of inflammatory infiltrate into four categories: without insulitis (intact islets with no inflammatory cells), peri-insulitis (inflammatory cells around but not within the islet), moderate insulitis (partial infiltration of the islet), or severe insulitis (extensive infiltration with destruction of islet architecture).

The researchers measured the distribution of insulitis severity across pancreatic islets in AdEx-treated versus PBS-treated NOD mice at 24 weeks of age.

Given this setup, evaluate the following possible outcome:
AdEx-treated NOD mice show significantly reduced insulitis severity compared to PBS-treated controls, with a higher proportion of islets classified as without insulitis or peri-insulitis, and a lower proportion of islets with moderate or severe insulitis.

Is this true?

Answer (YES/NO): YES